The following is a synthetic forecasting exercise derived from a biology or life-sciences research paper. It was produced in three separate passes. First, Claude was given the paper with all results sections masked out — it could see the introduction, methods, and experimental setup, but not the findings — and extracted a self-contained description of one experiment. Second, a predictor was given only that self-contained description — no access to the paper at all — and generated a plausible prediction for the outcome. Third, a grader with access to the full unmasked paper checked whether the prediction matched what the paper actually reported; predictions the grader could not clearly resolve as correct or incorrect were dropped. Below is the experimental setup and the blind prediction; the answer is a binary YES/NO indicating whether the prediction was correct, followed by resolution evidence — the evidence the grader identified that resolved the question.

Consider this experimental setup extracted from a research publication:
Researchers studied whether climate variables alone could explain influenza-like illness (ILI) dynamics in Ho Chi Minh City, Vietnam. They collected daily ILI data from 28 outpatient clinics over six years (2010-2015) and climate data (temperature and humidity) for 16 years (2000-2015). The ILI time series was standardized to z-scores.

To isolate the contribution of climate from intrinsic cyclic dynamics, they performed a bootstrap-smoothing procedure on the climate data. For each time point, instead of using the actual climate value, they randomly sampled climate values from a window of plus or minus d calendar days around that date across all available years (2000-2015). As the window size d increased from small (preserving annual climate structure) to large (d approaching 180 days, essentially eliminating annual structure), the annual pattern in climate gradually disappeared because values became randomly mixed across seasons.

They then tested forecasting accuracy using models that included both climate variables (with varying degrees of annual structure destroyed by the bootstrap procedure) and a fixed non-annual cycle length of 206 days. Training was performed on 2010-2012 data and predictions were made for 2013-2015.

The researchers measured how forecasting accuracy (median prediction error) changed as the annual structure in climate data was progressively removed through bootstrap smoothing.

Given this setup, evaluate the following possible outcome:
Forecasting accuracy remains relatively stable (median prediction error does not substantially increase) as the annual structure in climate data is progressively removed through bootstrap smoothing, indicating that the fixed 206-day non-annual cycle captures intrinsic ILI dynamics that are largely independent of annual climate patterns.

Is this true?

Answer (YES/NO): YES